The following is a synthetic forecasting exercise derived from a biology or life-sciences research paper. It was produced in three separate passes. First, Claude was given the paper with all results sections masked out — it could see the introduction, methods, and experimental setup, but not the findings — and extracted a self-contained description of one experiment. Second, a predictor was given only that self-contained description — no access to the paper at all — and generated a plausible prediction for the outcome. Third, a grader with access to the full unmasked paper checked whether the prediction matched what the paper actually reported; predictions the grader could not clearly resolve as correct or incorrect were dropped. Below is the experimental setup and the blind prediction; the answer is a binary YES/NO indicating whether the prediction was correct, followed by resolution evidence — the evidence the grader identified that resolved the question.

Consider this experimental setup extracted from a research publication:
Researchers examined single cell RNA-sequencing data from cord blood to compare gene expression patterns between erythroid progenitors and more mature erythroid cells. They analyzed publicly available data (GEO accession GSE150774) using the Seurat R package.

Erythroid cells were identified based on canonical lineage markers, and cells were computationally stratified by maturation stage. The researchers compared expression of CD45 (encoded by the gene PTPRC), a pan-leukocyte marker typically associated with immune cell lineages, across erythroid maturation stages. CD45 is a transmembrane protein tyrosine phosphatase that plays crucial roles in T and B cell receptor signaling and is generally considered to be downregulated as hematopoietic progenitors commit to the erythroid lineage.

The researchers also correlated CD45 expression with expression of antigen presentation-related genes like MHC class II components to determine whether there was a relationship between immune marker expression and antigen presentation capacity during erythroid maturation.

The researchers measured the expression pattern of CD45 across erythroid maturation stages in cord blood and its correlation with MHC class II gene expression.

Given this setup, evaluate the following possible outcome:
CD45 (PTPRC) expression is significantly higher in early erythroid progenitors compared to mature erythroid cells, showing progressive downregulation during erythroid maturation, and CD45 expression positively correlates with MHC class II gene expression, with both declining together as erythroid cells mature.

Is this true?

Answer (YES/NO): YES